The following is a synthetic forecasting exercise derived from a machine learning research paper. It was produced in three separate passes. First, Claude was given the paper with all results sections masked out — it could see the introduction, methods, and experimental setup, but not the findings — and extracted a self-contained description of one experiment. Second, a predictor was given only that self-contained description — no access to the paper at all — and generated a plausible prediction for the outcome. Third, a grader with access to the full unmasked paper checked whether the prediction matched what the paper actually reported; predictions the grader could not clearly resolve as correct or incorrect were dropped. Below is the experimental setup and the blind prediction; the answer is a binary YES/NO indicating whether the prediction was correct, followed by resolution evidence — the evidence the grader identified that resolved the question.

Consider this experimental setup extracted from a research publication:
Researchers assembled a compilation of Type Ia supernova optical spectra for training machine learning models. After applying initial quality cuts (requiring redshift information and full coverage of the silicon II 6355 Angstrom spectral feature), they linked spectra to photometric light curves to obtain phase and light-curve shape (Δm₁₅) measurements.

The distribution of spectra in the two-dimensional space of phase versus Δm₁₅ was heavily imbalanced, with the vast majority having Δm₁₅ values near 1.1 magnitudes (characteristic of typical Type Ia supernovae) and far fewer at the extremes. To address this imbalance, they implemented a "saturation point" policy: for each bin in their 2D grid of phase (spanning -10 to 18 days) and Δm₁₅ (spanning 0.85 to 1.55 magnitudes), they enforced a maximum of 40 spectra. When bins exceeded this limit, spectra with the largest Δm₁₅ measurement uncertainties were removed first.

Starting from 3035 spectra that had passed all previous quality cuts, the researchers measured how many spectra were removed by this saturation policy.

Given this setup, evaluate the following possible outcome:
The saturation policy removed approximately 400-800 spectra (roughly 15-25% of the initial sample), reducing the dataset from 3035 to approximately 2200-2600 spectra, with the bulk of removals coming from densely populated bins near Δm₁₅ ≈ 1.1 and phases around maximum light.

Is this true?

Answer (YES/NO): NO